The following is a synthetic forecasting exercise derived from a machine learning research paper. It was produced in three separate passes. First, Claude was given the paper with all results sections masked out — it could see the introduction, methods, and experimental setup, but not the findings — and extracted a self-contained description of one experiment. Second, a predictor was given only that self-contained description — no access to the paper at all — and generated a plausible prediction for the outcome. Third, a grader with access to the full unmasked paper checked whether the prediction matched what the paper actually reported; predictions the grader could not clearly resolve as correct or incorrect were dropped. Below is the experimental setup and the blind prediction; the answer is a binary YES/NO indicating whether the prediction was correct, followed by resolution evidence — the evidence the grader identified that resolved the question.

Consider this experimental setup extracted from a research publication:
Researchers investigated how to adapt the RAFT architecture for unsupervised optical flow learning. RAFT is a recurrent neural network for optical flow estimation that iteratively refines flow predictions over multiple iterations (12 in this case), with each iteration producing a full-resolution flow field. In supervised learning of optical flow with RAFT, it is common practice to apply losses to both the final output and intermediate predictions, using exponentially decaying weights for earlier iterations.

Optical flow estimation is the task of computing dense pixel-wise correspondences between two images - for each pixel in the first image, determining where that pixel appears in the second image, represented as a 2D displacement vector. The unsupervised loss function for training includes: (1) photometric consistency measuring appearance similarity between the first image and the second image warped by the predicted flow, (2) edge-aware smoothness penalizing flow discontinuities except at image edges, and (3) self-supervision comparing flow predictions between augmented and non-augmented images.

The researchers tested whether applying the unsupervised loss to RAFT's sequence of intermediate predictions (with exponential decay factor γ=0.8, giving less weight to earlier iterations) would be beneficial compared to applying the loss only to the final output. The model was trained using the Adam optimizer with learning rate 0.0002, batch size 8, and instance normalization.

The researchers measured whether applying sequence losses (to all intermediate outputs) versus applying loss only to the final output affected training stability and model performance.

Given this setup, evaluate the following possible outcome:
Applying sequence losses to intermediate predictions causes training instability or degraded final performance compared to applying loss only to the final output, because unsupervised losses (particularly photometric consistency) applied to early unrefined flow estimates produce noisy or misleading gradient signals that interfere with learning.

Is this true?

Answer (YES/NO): NO